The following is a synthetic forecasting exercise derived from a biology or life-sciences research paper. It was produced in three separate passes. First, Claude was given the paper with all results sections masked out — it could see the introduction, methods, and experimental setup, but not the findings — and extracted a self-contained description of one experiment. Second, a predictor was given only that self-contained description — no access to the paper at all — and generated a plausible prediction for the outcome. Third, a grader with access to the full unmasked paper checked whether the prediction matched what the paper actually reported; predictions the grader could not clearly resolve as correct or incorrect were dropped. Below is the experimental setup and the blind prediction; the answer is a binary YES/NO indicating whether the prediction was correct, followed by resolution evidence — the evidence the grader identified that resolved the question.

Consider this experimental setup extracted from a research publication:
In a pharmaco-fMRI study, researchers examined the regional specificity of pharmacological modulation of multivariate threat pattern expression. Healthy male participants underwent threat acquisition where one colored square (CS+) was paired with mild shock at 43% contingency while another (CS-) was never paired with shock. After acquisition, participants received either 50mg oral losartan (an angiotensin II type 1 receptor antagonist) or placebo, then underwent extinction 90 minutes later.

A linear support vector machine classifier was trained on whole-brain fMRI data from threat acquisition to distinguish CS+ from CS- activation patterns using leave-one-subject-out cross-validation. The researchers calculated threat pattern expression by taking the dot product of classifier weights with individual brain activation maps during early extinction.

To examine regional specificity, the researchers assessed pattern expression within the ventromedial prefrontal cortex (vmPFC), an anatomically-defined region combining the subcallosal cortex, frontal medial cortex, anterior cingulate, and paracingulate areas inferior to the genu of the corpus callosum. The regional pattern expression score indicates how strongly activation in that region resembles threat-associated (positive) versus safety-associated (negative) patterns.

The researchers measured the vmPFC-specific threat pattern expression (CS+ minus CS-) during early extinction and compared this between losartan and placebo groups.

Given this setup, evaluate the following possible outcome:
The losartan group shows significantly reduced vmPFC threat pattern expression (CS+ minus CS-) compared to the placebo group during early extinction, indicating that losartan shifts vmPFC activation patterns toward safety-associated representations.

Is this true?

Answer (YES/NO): YES